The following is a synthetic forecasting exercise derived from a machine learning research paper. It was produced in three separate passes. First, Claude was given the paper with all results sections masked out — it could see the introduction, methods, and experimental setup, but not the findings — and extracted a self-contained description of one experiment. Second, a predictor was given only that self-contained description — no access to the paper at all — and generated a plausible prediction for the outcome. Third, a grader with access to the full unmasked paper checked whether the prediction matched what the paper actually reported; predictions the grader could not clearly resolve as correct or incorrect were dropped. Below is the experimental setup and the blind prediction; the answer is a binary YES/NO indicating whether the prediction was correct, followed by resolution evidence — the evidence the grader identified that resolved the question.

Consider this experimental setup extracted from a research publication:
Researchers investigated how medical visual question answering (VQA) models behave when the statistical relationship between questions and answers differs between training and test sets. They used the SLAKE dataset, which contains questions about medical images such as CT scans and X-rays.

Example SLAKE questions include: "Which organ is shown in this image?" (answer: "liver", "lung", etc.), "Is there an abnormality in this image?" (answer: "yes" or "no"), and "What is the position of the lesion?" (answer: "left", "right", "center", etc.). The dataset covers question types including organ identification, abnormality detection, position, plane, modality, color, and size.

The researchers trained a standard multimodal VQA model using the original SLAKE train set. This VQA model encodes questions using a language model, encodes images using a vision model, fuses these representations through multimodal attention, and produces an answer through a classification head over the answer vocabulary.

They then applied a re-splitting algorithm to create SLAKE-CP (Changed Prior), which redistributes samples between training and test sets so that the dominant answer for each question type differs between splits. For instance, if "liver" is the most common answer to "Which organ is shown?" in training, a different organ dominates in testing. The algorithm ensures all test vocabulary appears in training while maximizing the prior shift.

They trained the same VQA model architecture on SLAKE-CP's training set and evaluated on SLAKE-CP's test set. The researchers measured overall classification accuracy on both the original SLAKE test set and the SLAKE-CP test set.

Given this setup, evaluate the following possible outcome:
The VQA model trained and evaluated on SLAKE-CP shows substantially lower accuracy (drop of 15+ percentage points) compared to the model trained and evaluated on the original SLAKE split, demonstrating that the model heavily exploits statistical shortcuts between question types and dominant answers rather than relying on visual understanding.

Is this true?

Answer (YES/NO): YES